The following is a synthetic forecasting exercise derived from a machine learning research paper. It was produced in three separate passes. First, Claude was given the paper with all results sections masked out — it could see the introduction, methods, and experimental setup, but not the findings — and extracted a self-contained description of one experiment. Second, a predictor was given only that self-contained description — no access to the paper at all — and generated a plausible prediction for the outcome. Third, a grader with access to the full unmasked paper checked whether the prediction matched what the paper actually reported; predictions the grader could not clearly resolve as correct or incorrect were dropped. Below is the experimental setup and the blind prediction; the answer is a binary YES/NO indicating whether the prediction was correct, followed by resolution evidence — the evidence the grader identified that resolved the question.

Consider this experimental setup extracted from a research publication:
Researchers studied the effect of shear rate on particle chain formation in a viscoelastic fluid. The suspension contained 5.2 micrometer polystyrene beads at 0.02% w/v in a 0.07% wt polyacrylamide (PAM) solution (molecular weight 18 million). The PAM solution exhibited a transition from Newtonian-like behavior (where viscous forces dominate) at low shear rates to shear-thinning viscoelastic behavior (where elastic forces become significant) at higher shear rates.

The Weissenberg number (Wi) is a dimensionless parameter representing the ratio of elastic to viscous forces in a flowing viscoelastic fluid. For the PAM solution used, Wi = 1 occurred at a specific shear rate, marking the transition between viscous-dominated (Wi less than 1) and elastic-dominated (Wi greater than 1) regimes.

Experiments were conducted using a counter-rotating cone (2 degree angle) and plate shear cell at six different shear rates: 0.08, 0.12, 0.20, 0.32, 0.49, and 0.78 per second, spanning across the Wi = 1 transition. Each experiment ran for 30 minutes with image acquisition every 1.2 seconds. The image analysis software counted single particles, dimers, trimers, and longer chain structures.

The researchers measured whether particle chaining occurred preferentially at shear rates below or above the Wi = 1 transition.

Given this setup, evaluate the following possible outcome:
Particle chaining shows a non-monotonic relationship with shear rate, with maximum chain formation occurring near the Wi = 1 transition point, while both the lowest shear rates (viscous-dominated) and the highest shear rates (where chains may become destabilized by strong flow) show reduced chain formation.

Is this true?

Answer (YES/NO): NO